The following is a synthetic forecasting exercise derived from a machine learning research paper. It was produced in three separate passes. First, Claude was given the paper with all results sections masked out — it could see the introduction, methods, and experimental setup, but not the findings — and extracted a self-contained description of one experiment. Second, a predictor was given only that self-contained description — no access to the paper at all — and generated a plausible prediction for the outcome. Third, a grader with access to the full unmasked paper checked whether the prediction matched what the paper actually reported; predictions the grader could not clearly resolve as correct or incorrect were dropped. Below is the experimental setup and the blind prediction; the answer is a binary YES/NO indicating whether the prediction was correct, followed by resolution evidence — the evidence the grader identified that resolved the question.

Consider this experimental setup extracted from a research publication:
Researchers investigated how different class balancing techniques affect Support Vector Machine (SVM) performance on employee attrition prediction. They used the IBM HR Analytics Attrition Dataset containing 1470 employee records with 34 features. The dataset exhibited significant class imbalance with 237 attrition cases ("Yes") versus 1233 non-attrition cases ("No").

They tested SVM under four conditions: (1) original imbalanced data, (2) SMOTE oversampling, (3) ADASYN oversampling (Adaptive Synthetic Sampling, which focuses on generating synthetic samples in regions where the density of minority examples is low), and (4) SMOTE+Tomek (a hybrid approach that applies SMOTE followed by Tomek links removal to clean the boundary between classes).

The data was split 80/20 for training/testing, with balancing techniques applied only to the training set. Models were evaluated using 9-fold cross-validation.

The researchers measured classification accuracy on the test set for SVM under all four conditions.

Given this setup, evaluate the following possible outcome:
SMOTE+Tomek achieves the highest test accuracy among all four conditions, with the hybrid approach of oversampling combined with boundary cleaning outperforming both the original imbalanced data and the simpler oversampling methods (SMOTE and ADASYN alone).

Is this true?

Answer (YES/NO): NO